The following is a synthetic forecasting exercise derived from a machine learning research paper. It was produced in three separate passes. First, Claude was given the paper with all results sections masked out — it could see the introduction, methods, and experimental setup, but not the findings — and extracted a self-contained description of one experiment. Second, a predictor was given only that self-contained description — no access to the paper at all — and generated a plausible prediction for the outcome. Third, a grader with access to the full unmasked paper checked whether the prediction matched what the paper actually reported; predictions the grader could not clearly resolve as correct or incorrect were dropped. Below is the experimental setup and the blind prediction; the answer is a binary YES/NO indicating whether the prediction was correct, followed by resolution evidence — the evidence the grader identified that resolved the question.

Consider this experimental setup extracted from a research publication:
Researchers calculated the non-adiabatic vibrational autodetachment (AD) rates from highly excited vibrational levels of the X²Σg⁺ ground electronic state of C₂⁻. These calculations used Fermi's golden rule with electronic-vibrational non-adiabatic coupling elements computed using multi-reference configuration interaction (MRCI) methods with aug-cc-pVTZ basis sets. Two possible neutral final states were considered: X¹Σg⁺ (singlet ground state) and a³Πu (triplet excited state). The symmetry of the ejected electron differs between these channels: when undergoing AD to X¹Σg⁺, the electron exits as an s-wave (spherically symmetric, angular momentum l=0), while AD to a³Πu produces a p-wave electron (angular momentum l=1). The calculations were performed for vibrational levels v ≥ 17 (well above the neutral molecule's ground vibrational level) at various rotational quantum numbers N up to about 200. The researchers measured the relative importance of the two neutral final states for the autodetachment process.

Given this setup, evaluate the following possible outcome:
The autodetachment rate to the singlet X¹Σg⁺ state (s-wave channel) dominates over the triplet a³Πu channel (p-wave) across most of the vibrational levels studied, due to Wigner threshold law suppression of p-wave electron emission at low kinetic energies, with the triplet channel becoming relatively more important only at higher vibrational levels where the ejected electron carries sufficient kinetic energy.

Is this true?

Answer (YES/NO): NO